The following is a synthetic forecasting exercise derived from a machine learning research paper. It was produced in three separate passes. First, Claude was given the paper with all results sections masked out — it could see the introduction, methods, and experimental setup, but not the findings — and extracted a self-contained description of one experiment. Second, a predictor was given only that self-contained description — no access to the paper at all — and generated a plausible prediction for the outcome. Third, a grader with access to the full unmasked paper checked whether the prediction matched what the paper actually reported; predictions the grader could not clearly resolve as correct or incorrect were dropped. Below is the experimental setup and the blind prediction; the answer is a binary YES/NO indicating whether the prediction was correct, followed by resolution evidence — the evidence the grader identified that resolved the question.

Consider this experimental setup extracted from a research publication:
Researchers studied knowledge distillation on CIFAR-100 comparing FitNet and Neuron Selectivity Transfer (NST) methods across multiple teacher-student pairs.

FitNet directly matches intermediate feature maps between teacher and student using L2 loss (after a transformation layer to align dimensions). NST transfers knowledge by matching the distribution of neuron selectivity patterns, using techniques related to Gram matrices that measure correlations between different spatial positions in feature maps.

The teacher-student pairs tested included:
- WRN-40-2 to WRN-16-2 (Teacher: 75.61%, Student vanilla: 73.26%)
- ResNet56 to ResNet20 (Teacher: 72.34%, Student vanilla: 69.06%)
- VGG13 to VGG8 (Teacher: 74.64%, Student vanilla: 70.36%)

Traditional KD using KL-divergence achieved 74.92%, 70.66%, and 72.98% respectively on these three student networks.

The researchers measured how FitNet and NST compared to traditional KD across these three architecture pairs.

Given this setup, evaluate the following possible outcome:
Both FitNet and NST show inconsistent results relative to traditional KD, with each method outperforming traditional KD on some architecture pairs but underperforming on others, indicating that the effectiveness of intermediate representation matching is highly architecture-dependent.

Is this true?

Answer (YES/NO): NO